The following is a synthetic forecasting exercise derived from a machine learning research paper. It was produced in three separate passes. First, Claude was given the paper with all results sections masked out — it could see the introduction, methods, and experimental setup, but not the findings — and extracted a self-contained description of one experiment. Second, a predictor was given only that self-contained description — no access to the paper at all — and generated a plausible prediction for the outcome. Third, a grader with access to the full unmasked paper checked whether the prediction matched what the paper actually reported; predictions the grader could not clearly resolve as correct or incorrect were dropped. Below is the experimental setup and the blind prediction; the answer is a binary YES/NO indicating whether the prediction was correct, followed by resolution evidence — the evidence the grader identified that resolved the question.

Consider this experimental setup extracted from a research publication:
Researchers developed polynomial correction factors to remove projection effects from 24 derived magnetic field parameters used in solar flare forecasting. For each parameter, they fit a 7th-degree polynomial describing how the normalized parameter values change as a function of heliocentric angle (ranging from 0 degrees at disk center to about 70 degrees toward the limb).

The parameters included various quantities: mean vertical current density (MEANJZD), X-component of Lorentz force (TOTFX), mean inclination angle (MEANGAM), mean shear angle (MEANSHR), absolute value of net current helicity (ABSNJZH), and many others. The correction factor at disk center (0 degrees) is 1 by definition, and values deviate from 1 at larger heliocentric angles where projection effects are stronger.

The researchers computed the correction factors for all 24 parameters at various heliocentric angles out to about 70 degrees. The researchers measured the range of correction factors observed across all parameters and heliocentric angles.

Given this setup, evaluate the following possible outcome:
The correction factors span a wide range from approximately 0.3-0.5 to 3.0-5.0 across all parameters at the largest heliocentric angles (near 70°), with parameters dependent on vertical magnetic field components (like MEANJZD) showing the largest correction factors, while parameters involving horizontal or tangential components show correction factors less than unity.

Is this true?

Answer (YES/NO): NO